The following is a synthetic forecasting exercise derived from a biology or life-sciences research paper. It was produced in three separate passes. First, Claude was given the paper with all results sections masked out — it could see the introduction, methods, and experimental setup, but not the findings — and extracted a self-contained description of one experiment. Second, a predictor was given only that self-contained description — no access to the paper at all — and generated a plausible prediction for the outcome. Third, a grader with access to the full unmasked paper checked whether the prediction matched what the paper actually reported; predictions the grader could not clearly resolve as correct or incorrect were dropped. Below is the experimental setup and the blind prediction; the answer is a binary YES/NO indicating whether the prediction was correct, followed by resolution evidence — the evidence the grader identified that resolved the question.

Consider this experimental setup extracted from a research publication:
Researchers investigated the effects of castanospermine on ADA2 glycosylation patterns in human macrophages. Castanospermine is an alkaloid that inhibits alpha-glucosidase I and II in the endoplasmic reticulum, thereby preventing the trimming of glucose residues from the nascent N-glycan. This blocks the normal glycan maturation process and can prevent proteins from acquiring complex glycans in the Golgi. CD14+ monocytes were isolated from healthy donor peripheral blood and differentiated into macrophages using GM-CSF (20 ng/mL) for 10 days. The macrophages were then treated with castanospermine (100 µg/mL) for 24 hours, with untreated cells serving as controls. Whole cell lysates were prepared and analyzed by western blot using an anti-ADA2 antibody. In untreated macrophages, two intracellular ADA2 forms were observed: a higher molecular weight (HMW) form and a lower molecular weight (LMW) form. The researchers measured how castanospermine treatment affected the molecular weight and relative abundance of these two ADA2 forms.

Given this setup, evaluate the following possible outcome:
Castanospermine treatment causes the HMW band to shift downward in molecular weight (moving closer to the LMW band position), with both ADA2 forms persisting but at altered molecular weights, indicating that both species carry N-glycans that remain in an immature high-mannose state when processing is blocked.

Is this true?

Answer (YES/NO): NO